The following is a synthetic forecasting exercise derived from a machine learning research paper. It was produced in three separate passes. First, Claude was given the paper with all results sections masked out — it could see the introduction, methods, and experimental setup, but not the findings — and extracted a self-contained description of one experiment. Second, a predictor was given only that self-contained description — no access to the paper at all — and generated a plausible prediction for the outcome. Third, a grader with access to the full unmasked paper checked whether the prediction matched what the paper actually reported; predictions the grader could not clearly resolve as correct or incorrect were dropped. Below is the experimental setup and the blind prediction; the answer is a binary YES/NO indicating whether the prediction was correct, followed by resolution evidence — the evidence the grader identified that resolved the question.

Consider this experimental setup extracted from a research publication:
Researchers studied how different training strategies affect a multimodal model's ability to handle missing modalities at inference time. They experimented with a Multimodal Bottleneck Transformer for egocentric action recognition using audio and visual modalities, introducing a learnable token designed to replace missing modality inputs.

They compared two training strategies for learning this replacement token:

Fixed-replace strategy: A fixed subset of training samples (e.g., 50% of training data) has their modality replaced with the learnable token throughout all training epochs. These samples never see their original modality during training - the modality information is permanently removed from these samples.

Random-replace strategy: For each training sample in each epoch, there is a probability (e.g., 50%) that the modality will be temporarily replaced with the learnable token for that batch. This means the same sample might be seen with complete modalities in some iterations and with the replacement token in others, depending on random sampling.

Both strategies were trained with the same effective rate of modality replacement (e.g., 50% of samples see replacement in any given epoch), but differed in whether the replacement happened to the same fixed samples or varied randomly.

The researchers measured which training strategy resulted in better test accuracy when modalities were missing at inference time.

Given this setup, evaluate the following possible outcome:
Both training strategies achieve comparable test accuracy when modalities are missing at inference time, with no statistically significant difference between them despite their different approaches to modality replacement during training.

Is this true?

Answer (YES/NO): NO